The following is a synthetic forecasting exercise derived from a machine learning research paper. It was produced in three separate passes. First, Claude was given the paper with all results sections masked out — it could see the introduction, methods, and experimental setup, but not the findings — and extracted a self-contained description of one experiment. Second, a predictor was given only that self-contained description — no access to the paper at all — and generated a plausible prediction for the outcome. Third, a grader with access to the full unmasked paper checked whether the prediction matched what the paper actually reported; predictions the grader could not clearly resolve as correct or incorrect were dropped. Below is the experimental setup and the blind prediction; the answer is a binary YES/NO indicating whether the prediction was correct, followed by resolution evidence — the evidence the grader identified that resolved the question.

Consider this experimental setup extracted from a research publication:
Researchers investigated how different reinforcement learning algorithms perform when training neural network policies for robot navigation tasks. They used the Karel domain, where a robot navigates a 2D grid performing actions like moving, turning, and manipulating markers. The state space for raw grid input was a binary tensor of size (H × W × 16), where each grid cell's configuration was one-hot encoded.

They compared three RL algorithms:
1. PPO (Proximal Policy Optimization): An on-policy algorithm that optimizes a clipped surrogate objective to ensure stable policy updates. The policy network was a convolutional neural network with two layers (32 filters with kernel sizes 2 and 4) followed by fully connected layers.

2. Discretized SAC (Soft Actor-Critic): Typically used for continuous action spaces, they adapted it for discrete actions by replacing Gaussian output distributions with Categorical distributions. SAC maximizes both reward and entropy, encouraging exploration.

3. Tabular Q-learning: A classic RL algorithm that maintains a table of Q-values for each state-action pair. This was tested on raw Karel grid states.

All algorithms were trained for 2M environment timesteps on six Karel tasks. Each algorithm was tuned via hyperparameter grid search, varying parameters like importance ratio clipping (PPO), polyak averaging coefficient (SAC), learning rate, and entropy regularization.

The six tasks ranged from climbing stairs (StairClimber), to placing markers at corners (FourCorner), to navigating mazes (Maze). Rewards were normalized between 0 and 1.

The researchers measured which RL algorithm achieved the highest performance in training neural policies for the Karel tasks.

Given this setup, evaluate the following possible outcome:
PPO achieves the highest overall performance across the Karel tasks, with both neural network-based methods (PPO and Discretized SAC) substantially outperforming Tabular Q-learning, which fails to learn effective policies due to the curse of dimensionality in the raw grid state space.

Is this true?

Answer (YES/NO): NO